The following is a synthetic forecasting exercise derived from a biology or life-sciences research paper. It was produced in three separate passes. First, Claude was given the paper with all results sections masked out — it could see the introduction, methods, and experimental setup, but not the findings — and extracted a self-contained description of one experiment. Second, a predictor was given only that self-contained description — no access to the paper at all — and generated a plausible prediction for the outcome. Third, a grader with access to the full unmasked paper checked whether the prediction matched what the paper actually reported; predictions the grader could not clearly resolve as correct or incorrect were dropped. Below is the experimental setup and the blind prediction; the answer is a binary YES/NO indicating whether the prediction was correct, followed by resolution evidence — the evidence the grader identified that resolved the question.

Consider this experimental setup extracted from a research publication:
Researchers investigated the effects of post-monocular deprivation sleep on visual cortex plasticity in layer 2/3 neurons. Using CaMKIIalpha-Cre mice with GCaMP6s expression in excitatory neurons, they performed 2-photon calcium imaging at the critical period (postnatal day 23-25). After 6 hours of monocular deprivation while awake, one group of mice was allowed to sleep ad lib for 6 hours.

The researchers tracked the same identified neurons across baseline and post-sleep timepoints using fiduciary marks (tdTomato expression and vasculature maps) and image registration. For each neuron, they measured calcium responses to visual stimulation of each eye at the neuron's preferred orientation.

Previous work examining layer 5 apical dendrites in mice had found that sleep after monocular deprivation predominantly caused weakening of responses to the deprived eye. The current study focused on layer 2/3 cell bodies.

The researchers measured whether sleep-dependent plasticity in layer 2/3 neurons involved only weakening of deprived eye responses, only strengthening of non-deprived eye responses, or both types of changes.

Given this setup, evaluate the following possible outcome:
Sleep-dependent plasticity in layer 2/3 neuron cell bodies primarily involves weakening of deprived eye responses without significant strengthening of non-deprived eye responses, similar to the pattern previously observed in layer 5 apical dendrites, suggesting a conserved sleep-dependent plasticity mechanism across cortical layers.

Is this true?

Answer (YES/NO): NO